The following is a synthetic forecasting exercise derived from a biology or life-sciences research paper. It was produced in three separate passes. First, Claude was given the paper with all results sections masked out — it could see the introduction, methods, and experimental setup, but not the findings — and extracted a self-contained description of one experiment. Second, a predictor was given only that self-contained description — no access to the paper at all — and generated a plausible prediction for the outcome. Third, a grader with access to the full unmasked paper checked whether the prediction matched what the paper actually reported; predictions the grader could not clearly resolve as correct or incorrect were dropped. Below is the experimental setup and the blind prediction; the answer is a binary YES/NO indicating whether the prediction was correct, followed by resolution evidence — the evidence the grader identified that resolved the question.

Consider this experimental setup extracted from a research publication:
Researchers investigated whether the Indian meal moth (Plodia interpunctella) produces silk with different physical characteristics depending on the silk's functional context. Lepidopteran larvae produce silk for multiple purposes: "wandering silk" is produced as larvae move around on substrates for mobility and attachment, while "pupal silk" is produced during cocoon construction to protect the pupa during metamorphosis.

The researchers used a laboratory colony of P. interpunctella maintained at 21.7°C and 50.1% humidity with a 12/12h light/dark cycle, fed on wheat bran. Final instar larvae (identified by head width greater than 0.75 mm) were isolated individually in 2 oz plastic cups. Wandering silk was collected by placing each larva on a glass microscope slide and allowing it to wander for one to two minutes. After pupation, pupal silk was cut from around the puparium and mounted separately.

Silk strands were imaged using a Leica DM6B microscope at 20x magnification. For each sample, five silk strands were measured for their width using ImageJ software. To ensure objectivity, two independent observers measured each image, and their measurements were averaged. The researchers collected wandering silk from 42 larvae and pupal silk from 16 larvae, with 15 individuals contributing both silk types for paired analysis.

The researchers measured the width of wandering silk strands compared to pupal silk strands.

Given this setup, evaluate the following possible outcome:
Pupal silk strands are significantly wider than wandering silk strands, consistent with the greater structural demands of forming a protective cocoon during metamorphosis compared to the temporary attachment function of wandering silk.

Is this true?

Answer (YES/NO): YES